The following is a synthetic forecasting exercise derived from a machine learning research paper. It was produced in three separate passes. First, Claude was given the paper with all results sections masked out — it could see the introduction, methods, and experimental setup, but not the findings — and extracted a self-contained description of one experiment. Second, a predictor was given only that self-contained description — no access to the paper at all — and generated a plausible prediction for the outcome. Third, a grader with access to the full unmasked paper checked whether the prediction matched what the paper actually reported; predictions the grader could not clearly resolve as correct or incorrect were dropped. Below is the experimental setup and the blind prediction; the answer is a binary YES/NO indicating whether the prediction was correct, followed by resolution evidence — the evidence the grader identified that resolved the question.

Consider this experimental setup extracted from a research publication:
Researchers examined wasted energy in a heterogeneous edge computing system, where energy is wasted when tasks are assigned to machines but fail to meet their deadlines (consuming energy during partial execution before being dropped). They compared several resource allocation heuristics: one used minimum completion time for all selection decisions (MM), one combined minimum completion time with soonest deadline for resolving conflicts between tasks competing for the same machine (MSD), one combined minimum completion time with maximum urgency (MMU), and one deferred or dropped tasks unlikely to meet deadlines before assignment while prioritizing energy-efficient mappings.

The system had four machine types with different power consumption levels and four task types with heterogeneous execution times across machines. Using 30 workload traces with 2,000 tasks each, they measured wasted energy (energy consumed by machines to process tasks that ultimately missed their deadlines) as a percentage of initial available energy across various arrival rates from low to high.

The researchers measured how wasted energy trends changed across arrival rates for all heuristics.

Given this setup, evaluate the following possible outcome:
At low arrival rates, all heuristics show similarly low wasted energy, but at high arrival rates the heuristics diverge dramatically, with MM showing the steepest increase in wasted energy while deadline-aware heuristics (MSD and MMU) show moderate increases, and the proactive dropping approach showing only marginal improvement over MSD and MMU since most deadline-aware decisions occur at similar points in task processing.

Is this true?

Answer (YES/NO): NO